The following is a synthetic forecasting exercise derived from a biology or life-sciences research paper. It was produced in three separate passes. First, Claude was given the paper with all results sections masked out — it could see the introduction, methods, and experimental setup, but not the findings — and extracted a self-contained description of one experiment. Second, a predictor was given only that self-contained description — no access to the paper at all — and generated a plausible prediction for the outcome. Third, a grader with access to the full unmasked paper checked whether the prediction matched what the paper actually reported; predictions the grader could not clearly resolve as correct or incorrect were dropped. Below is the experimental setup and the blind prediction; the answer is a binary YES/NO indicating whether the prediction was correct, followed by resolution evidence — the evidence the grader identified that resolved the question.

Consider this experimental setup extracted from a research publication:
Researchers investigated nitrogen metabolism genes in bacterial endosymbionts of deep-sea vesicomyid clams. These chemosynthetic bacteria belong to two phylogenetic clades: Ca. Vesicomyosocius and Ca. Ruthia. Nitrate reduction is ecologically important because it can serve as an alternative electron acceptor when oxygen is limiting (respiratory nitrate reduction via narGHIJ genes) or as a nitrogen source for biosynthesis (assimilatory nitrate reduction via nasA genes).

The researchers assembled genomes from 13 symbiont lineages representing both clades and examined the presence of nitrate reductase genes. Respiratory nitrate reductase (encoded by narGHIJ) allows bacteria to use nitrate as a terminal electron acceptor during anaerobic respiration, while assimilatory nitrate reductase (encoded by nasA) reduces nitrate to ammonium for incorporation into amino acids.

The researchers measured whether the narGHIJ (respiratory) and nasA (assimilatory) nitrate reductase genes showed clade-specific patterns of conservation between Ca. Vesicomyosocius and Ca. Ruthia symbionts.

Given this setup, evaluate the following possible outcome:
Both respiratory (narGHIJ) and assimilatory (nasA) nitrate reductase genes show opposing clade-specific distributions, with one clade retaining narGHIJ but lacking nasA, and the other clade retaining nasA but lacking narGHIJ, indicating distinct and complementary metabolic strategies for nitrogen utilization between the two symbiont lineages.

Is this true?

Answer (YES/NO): YES